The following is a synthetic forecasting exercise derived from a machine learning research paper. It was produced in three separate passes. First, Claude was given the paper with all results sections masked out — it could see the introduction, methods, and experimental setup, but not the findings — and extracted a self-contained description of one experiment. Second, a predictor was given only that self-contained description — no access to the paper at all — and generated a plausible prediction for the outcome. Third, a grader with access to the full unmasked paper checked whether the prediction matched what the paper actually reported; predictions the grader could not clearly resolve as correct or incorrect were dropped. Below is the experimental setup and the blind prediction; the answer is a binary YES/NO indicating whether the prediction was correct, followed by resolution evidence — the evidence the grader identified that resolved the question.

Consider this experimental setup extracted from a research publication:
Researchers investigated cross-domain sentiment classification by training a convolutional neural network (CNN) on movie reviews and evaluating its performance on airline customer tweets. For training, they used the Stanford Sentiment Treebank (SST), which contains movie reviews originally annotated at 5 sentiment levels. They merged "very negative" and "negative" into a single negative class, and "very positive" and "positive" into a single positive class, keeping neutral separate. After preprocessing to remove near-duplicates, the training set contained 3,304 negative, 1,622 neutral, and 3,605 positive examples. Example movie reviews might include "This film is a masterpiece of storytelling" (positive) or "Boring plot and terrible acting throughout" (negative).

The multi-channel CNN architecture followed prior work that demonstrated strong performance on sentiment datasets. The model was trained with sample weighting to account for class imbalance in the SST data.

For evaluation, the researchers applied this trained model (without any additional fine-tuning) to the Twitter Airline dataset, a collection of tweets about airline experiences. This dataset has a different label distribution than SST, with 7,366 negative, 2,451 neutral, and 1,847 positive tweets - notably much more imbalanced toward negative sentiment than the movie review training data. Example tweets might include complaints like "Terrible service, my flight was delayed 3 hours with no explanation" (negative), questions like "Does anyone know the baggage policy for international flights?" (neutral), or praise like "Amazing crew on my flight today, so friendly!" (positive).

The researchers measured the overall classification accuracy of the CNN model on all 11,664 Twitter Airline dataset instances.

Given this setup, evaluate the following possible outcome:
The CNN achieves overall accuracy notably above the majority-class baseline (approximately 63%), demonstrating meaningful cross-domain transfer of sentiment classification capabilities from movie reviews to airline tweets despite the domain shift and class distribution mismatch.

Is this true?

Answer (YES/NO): NO